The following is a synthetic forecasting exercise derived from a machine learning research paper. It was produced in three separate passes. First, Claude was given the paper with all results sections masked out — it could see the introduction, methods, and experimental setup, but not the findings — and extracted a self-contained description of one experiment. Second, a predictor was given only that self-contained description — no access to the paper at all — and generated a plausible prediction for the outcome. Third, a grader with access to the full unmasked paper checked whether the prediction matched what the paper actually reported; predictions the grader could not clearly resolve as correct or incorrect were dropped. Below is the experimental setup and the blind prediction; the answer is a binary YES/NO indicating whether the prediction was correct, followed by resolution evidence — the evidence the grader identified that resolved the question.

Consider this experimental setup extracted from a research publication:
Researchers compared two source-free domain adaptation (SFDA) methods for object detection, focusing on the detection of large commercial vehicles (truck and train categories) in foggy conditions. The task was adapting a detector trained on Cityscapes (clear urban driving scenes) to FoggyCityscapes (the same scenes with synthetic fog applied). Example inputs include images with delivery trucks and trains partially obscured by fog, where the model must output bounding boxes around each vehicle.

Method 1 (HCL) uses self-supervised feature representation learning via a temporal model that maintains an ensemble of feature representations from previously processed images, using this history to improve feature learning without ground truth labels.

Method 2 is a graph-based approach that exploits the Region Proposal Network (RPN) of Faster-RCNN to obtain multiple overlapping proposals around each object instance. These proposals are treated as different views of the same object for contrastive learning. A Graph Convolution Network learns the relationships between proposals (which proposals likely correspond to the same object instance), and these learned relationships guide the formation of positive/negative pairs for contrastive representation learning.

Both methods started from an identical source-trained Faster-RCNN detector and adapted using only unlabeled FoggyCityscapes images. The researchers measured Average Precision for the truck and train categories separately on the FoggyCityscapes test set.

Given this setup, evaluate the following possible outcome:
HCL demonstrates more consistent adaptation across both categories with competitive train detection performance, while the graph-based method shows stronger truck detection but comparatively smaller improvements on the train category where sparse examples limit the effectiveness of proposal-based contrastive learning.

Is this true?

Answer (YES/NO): NO